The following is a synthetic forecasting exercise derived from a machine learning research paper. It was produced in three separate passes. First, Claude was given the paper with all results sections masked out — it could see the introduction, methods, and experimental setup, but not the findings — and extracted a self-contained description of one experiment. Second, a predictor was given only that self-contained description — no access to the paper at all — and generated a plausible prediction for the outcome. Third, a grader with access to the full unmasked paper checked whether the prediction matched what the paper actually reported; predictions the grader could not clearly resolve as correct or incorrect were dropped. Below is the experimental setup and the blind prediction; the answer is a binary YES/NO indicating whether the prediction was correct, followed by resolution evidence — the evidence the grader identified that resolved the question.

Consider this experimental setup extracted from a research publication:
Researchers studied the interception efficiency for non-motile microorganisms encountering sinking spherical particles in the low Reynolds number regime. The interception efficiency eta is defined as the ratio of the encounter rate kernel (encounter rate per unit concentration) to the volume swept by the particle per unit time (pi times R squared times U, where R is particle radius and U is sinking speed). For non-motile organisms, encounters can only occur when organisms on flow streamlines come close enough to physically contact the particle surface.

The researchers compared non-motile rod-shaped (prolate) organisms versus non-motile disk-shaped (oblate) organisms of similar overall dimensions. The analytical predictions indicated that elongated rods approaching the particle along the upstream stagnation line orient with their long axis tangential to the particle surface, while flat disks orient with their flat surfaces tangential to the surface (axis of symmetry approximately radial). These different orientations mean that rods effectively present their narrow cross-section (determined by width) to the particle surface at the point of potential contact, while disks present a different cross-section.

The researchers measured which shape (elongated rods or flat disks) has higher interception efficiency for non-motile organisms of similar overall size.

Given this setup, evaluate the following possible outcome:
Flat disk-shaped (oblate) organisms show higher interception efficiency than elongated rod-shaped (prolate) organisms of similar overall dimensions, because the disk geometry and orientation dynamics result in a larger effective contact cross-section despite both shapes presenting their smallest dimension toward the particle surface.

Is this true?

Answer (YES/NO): YES